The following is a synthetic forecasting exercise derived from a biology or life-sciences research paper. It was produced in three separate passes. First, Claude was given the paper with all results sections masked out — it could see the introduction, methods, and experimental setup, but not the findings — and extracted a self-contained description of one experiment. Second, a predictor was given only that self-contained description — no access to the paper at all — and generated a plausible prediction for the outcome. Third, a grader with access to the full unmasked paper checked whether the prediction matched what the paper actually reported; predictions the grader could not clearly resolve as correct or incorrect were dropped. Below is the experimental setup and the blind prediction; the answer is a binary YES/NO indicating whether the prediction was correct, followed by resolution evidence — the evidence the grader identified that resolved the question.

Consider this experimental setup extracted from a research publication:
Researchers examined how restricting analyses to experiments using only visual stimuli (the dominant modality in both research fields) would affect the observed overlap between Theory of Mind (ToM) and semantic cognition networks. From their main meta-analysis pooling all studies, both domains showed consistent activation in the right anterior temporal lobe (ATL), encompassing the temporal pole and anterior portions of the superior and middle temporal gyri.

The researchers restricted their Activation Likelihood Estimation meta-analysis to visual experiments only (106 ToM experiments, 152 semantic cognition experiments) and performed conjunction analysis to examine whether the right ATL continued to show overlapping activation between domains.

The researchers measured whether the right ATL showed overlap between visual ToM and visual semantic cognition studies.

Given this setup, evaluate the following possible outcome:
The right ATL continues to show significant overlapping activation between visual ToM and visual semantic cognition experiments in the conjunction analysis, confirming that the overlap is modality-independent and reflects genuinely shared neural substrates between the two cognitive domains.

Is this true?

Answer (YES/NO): NO